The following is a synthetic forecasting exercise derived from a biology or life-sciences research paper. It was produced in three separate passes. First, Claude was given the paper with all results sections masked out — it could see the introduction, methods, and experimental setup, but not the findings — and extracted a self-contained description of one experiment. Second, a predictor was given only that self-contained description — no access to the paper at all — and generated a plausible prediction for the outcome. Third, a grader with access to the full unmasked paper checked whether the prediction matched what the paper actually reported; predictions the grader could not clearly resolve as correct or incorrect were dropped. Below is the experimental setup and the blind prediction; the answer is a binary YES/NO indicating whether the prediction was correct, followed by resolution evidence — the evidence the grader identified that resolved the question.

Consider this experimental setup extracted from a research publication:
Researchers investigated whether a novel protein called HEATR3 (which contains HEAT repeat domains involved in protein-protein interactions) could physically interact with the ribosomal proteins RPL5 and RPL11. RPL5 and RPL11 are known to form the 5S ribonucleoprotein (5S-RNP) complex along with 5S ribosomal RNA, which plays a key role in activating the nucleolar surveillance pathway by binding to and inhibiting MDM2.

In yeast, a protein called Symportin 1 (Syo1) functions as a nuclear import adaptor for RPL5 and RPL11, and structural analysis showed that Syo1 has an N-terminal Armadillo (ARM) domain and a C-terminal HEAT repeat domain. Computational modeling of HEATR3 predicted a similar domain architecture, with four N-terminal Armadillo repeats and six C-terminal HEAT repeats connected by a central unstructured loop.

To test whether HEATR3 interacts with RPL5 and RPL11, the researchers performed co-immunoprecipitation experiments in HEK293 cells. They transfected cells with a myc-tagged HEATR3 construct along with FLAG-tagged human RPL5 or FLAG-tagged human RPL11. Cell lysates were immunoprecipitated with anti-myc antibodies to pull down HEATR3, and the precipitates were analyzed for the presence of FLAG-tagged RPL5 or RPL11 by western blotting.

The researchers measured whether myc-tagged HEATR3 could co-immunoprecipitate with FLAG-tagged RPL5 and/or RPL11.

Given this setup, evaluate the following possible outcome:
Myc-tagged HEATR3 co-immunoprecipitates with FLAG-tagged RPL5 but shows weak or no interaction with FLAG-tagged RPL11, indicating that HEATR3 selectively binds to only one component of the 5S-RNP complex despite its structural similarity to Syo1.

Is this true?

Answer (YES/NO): NO